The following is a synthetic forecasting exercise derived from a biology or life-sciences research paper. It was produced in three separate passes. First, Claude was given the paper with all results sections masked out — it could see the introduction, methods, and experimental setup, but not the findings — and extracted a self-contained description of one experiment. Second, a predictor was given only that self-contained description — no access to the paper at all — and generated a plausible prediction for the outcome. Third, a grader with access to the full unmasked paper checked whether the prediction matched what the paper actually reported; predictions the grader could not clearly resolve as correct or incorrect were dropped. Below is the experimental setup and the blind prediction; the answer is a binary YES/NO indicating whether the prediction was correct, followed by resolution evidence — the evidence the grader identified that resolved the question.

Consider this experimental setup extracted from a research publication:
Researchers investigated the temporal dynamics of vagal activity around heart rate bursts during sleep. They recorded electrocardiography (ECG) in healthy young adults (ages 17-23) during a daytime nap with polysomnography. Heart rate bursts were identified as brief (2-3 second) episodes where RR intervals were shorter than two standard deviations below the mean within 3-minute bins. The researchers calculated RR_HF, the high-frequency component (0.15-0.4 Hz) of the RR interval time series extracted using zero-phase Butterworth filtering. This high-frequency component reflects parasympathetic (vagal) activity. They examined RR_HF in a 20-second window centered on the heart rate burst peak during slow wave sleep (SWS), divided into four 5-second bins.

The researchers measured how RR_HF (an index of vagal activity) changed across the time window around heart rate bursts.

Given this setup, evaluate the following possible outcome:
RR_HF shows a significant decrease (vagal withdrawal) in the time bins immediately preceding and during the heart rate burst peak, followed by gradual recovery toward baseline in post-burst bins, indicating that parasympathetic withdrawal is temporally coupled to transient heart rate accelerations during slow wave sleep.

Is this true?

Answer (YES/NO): NO